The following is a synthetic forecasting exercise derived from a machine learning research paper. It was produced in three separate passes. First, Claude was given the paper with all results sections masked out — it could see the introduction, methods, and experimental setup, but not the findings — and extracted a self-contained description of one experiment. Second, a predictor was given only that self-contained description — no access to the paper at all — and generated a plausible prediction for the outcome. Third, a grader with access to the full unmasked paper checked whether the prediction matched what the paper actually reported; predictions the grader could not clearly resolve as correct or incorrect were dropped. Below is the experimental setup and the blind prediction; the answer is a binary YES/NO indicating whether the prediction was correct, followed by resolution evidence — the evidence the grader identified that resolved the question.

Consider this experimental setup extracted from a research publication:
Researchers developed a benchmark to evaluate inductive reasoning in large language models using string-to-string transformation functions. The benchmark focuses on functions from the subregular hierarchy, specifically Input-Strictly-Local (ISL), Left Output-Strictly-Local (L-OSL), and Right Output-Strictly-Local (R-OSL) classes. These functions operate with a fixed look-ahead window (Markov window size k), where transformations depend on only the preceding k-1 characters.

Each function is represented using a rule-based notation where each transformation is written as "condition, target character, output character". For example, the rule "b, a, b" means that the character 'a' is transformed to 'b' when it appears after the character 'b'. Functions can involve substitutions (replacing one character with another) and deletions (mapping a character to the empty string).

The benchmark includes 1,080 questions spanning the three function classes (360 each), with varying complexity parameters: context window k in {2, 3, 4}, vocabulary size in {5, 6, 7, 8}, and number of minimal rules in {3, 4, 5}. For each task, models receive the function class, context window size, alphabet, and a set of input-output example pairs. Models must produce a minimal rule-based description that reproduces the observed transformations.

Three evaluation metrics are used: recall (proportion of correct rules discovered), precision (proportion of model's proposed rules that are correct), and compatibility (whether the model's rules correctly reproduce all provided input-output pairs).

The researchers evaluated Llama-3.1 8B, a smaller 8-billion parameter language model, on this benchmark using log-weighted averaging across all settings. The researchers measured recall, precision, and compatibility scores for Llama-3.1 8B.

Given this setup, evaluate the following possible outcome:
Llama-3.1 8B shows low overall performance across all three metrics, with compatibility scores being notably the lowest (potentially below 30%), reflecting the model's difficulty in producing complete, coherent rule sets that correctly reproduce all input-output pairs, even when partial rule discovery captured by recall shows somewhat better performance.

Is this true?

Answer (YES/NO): NO